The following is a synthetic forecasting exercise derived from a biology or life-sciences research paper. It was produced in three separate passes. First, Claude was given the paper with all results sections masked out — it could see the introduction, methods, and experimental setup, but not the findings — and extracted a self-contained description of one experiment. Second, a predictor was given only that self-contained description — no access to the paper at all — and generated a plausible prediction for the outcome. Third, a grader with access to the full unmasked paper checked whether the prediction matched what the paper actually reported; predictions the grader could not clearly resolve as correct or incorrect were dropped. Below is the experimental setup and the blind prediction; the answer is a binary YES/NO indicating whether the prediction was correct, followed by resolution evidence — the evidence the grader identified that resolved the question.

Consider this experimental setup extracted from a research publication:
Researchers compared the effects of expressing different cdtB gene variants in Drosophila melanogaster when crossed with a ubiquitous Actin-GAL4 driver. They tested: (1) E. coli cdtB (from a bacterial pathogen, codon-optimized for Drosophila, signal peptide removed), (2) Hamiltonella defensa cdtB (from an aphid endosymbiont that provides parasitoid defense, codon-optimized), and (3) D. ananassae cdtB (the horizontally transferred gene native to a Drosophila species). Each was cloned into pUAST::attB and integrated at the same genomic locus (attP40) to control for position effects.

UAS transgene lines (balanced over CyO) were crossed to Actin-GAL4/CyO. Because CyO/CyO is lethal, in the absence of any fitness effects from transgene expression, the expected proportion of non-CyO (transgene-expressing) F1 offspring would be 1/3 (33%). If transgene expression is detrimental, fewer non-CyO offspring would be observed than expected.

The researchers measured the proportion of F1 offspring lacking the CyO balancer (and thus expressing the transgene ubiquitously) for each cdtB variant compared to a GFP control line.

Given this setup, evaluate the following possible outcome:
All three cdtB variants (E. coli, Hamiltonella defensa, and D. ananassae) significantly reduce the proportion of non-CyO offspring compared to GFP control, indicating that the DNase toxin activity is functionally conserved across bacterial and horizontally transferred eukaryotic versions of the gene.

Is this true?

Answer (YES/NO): NO